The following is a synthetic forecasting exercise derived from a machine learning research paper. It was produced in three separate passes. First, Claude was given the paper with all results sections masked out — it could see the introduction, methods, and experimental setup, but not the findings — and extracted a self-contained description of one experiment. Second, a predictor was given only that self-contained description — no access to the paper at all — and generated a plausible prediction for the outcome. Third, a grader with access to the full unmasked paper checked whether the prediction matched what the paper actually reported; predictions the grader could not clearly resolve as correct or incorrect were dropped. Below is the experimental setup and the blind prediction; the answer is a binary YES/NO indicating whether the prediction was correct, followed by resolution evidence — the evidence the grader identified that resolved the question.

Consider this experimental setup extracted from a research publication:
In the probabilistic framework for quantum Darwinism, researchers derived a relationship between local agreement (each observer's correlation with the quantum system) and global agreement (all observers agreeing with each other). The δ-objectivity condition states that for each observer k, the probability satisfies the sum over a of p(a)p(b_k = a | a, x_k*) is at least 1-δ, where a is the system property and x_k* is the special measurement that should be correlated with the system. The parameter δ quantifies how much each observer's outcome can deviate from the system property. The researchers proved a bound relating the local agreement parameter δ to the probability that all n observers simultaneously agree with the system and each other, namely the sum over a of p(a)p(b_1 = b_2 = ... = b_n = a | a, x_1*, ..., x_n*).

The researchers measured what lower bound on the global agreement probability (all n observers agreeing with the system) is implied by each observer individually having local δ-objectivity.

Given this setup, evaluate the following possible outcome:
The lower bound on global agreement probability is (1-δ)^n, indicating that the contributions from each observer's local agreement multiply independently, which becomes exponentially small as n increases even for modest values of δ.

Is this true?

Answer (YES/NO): NO